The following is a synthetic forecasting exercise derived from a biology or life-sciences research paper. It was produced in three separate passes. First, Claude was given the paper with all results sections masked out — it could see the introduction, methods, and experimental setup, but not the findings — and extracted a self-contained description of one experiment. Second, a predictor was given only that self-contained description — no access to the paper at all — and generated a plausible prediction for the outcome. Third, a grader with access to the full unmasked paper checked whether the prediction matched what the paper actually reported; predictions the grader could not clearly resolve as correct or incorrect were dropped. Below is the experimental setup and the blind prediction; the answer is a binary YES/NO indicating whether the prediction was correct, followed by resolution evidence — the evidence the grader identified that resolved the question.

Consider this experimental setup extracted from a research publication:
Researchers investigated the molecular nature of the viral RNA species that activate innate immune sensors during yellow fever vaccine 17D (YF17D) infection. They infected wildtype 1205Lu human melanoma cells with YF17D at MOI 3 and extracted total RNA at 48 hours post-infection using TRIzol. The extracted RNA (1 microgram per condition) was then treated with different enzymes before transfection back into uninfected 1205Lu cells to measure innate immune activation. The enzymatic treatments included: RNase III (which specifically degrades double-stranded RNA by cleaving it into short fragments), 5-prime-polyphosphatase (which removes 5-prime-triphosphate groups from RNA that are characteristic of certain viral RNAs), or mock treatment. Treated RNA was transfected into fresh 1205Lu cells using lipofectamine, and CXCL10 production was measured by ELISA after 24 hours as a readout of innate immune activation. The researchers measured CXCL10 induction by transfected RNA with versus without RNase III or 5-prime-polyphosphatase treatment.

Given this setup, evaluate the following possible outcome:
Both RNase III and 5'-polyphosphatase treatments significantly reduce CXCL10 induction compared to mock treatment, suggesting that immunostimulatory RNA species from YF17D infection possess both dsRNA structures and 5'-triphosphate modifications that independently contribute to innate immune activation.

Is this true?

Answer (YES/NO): YES